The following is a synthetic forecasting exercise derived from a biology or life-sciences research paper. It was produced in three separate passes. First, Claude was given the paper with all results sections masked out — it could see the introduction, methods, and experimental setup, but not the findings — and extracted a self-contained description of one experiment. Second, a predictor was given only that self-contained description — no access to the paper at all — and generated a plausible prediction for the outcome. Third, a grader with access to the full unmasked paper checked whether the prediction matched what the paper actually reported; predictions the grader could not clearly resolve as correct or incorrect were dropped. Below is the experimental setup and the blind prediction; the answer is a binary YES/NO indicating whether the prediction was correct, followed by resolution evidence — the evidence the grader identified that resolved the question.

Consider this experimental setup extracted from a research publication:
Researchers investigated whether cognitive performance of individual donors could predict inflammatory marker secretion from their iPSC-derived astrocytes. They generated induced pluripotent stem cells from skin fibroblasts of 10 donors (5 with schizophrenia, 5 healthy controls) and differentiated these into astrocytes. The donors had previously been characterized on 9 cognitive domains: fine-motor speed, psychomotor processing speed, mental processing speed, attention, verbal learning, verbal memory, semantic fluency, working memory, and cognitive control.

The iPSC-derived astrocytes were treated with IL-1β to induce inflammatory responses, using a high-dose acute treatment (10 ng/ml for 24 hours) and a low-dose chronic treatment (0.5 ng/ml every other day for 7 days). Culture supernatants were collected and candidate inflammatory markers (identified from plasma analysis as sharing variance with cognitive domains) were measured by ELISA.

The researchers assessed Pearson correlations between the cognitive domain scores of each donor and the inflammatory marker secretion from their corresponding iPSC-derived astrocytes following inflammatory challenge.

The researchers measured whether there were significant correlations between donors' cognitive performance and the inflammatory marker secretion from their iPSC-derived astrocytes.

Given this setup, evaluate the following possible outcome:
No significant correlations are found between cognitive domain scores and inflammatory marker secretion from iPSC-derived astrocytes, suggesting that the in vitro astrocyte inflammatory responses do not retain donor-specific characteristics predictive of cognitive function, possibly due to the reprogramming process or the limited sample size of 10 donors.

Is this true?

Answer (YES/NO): NO